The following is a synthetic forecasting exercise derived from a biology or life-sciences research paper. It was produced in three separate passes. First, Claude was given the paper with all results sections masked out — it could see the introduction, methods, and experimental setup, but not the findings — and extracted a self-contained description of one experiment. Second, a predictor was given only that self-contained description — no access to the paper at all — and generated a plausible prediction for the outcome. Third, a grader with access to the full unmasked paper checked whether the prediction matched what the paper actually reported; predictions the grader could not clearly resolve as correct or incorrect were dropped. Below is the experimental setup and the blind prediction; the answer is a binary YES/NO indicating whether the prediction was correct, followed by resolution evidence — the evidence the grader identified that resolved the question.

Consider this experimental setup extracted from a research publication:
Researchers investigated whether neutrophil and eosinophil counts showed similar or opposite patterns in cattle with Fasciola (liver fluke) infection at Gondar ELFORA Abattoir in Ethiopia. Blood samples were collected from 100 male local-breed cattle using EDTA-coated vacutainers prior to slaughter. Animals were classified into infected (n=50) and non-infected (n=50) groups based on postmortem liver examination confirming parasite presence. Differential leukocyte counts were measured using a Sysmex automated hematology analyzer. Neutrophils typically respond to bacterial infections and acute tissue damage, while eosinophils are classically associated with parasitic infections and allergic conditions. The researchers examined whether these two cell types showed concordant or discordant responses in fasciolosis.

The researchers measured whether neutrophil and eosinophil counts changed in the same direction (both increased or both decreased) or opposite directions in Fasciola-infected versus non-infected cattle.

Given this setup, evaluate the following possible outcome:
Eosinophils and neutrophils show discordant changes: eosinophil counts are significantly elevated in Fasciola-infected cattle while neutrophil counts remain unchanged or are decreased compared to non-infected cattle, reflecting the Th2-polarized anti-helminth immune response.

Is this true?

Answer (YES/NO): NO